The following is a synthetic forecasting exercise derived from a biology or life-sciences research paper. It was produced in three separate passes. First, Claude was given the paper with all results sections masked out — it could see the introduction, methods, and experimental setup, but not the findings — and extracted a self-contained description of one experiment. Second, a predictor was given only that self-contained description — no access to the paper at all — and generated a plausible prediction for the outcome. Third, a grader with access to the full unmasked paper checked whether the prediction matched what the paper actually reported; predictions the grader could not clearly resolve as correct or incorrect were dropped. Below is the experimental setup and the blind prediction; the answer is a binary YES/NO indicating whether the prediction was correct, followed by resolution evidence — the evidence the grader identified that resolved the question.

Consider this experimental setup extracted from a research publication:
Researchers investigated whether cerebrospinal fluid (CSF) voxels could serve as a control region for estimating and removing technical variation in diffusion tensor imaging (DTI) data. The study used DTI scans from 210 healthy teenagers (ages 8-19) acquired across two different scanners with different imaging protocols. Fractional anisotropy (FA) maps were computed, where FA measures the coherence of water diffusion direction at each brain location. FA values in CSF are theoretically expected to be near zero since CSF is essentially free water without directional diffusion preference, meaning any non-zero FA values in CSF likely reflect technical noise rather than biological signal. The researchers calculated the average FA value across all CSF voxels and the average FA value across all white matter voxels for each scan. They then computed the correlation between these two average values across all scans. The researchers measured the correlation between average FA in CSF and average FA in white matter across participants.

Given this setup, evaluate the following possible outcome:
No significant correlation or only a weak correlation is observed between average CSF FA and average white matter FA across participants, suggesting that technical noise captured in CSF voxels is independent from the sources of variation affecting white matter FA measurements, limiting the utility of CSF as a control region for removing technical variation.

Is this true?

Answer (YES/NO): NO